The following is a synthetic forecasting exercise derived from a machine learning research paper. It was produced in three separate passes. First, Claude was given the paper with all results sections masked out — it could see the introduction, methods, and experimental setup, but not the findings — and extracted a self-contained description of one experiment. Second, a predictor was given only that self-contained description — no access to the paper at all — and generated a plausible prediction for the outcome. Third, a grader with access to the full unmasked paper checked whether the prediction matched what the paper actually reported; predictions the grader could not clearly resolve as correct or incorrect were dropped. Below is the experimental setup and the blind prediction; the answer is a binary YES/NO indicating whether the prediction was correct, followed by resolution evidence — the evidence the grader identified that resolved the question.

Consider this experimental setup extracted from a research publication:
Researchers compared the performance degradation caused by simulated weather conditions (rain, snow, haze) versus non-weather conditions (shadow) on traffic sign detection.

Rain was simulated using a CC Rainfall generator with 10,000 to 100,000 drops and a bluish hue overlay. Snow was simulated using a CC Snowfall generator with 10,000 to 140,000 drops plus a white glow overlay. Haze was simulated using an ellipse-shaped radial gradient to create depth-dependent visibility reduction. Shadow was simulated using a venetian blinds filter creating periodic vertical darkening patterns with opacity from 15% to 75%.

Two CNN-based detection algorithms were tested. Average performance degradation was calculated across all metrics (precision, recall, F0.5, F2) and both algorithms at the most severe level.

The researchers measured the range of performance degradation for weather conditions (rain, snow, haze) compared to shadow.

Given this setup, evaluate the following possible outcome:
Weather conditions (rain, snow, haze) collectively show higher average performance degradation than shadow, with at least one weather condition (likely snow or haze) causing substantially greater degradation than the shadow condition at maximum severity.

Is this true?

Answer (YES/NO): YES